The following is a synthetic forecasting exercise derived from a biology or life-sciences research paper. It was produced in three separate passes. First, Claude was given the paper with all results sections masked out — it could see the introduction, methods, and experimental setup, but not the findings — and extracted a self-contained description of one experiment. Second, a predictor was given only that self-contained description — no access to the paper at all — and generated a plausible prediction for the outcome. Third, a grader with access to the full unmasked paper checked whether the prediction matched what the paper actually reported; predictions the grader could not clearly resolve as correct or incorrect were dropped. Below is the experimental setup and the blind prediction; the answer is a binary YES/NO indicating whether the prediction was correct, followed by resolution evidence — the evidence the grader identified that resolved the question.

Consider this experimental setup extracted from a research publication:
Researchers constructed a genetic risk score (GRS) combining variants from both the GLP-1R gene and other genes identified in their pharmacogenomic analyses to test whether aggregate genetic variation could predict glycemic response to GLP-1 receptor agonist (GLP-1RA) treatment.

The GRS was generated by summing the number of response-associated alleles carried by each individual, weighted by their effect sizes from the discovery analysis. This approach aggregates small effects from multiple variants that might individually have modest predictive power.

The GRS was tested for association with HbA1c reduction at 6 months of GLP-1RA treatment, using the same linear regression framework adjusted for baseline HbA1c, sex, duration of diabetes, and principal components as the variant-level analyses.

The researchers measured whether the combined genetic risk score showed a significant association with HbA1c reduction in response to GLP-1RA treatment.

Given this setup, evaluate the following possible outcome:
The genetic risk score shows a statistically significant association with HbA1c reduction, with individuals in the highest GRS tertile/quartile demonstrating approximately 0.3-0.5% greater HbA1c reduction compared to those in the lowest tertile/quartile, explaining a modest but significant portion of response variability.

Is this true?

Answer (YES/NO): YES